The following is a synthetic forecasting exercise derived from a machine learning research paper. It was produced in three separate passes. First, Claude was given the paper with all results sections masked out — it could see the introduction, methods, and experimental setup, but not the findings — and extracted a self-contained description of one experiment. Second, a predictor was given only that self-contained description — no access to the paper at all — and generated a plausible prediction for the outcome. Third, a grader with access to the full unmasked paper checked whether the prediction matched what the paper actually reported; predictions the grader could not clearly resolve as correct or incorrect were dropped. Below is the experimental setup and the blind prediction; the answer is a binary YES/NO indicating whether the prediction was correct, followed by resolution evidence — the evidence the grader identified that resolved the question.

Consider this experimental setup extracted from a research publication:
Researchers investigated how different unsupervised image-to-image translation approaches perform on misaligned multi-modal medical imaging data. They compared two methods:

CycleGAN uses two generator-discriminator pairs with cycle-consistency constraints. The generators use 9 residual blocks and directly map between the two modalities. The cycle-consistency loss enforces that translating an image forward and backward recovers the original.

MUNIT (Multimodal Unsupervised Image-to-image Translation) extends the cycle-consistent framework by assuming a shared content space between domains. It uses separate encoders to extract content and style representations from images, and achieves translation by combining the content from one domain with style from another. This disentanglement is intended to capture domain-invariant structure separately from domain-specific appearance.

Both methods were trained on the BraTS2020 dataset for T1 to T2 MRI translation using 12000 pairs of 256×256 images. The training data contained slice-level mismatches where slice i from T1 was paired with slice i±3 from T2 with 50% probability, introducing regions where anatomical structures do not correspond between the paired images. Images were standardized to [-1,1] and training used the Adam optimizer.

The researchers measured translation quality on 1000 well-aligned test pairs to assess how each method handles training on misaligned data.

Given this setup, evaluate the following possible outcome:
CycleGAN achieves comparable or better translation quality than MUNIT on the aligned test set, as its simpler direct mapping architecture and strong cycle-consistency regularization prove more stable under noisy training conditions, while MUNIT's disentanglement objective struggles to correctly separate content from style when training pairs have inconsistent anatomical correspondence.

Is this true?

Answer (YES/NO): YES